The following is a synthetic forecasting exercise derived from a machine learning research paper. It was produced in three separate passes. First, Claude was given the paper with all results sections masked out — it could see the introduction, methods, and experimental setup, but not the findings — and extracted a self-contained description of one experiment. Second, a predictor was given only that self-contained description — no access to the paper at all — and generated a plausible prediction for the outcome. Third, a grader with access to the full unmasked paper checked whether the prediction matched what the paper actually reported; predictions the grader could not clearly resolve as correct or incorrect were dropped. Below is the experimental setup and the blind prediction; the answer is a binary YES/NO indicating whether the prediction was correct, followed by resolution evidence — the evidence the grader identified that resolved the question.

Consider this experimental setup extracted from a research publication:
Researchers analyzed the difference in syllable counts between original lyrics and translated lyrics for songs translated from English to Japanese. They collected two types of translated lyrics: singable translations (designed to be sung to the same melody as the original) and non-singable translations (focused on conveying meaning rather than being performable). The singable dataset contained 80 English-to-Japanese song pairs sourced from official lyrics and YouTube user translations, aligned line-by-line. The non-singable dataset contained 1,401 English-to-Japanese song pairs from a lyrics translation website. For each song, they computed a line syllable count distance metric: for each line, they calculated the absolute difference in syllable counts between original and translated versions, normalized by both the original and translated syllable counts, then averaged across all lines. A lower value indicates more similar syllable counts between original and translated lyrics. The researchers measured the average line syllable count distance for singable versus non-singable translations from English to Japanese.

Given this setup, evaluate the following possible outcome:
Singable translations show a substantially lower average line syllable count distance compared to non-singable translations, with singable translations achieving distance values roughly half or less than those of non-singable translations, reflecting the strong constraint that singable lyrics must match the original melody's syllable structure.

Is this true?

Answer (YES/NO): YES